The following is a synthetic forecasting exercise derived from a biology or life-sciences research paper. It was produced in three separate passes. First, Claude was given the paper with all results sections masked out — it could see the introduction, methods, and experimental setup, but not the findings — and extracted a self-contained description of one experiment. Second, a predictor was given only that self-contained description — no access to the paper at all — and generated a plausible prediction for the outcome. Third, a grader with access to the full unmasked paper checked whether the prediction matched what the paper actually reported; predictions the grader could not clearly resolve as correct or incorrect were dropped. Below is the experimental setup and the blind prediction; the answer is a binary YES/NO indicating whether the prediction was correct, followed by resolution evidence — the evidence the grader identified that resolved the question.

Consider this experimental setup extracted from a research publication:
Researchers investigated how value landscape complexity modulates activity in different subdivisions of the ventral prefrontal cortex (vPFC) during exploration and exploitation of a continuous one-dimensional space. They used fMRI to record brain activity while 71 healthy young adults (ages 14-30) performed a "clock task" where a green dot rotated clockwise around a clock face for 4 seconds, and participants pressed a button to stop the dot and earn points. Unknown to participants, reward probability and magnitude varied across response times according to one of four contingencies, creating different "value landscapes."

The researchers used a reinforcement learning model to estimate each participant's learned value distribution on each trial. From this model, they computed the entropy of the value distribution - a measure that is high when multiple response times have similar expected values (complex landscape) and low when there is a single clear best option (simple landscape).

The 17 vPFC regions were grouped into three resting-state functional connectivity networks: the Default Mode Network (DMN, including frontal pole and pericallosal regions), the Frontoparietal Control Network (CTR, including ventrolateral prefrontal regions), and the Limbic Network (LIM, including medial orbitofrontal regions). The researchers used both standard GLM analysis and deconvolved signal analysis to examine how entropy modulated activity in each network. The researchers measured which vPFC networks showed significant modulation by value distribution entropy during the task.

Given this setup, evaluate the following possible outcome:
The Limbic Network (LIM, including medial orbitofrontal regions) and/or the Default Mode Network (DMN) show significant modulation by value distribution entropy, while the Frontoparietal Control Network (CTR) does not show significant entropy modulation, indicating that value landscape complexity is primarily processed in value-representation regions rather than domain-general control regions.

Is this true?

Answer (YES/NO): YES